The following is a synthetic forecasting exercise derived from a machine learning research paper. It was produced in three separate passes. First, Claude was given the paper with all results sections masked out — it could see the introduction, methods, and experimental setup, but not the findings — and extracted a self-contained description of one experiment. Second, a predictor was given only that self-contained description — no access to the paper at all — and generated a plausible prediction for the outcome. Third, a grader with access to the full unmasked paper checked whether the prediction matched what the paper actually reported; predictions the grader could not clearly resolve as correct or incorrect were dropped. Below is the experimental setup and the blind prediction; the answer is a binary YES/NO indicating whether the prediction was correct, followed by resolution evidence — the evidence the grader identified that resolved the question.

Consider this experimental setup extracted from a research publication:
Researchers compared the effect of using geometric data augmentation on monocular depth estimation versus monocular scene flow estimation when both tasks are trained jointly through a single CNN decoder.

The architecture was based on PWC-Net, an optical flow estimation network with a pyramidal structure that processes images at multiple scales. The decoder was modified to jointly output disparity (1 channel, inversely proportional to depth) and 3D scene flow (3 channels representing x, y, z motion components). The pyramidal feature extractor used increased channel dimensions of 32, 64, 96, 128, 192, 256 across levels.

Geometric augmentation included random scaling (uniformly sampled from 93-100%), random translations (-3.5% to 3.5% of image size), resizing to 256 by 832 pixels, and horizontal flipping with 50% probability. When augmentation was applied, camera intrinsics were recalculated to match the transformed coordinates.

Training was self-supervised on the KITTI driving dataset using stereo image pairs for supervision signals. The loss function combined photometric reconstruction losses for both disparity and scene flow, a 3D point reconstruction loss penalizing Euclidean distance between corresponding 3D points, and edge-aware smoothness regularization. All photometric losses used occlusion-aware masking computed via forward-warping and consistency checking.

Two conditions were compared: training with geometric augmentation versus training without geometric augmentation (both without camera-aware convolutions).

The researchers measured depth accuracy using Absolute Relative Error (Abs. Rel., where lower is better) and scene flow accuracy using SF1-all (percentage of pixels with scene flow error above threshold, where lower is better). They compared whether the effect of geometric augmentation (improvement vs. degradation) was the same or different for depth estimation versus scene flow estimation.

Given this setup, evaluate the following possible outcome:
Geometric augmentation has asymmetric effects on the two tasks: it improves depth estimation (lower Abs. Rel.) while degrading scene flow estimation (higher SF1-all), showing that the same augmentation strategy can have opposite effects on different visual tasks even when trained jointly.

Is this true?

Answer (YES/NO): NO